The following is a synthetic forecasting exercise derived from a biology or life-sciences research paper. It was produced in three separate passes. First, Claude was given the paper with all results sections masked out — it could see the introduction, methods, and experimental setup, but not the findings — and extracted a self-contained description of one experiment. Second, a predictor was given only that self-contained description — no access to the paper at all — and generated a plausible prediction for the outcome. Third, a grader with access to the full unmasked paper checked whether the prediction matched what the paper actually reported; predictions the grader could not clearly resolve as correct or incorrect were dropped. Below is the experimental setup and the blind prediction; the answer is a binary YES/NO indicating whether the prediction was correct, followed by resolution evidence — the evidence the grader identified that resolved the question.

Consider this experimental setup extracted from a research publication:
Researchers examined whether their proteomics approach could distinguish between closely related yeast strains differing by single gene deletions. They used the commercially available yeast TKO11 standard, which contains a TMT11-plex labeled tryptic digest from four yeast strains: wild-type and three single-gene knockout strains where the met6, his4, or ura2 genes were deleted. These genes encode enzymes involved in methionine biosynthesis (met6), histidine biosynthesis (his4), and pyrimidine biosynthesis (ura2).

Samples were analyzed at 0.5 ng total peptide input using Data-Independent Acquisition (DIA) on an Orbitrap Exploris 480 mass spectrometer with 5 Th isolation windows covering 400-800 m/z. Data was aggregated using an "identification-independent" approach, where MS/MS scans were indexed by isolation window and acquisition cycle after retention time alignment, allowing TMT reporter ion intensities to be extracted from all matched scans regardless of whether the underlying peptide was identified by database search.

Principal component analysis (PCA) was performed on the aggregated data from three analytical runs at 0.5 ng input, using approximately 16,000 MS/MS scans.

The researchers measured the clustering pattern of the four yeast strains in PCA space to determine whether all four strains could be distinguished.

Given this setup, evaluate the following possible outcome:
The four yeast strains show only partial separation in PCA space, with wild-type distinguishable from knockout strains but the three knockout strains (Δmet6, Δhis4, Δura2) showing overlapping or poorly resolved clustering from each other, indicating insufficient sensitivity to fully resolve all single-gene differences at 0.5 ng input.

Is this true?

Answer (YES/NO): NO